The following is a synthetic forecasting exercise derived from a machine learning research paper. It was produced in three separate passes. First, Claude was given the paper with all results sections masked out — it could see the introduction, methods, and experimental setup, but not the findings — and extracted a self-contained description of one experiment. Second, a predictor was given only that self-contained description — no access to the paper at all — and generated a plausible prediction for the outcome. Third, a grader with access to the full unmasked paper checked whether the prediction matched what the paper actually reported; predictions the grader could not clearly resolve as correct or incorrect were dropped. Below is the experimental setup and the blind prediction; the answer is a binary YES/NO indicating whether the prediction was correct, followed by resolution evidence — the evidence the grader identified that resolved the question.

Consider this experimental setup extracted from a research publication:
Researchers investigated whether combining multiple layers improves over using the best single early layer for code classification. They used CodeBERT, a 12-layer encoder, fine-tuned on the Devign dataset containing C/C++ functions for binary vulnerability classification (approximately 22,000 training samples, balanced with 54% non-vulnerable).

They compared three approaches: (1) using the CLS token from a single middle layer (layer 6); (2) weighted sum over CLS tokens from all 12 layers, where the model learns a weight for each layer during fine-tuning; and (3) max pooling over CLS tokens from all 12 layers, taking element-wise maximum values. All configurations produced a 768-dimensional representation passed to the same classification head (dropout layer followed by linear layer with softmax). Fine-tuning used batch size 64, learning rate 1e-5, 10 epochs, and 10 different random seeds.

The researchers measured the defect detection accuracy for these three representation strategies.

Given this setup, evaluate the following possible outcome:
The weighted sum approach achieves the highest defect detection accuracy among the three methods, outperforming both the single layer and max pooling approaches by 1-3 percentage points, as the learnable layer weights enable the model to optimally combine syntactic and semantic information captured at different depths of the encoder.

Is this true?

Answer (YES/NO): NO